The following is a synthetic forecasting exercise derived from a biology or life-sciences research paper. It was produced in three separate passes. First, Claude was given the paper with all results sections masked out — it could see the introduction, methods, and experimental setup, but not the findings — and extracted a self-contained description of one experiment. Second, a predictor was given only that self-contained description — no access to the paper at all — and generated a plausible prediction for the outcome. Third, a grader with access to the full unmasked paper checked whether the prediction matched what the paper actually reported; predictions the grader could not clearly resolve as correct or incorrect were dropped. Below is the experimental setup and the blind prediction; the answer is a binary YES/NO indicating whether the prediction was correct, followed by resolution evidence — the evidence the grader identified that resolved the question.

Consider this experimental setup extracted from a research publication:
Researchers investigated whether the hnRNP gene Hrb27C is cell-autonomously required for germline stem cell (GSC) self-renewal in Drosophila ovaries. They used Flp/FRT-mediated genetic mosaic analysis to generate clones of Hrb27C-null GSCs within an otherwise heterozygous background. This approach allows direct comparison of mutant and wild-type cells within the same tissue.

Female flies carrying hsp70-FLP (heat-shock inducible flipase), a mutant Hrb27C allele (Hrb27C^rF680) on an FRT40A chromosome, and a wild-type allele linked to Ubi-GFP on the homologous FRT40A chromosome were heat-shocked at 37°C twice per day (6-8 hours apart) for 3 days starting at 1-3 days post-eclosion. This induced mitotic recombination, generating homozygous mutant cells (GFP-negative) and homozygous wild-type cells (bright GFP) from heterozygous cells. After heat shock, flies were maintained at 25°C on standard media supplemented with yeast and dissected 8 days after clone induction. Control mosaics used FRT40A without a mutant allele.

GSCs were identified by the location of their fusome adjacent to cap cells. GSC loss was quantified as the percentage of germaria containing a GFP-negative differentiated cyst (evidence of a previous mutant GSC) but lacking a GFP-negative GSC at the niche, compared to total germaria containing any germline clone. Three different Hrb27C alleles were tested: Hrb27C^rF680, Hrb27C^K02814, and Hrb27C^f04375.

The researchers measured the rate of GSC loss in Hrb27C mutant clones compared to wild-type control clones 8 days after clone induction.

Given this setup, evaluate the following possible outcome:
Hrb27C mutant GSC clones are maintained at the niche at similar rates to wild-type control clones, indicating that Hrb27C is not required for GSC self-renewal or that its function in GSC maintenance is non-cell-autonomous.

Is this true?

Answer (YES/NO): NO